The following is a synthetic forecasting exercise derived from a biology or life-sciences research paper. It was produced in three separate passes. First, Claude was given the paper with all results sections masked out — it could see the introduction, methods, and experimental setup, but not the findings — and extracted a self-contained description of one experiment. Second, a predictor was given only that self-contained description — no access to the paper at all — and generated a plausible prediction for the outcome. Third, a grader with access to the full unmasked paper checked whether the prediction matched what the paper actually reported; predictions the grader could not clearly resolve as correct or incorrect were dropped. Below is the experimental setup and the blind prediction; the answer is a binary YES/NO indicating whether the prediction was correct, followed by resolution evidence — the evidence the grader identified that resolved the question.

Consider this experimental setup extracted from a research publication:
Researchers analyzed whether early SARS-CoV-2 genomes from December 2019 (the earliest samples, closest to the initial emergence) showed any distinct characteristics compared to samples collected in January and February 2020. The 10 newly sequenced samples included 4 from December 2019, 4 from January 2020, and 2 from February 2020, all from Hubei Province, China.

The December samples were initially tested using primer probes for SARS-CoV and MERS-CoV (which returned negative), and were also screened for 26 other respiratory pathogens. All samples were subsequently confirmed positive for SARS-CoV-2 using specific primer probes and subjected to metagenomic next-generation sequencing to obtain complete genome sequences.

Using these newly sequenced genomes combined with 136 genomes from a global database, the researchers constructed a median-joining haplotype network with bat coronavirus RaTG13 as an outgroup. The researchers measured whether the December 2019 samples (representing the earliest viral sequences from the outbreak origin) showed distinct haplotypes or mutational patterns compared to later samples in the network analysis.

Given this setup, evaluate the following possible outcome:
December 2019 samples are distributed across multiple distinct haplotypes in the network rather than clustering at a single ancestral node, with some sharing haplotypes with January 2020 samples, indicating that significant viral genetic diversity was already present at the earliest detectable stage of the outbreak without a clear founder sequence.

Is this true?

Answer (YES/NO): YES